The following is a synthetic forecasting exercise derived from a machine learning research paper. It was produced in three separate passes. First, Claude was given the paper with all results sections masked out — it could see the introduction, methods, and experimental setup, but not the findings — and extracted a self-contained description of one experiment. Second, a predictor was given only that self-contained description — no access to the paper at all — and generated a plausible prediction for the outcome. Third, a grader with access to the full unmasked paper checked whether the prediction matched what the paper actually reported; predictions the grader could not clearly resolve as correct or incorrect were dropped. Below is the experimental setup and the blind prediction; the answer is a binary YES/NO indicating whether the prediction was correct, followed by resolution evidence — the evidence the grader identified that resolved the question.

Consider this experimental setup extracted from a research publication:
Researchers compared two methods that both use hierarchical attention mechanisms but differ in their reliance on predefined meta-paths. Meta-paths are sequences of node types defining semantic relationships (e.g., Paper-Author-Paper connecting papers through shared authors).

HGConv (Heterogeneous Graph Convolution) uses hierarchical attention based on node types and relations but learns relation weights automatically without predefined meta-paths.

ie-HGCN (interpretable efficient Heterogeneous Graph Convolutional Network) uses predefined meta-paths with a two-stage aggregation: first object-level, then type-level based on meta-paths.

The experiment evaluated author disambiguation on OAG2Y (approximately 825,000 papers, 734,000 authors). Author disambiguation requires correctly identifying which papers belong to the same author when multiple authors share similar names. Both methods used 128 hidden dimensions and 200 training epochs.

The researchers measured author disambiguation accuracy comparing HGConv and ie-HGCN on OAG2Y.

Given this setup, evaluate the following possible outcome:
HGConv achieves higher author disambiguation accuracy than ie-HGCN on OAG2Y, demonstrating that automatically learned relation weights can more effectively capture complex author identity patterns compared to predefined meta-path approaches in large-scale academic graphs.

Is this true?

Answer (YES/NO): YES